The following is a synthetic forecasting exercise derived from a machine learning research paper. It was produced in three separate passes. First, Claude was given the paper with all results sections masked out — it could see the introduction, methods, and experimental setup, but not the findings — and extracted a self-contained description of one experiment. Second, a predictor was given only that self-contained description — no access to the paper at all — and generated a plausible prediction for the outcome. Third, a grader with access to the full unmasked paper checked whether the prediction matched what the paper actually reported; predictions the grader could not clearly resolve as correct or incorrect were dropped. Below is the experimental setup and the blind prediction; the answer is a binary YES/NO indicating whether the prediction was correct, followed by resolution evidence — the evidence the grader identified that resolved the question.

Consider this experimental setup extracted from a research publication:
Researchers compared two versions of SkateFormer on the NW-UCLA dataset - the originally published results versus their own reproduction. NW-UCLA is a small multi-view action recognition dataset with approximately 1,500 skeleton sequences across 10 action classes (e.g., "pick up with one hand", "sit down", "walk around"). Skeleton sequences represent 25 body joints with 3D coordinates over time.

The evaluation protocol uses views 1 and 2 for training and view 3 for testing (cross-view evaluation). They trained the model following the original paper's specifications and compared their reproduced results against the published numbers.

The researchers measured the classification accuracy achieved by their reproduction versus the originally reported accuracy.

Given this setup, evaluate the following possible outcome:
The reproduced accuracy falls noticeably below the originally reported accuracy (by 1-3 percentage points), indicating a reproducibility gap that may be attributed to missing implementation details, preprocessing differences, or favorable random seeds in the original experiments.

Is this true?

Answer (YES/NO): YES